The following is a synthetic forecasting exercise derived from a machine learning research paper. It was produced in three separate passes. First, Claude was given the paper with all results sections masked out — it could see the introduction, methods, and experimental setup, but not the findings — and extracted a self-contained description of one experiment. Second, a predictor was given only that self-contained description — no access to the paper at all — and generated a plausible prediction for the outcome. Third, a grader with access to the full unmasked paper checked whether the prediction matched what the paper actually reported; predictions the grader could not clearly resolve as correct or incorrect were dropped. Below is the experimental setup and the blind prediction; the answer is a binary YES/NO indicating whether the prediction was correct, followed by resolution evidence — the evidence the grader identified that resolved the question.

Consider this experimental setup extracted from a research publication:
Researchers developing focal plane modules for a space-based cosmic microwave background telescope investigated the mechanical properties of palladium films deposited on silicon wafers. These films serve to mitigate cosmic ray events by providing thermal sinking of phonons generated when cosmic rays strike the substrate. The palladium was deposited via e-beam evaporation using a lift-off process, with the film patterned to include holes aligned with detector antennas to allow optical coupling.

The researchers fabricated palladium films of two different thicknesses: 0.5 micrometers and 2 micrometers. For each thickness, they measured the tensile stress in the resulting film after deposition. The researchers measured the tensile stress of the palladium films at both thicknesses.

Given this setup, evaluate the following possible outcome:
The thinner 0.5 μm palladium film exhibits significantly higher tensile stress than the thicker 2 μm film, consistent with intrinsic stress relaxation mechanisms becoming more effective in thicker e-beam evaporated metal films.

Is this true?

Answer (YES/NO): NO